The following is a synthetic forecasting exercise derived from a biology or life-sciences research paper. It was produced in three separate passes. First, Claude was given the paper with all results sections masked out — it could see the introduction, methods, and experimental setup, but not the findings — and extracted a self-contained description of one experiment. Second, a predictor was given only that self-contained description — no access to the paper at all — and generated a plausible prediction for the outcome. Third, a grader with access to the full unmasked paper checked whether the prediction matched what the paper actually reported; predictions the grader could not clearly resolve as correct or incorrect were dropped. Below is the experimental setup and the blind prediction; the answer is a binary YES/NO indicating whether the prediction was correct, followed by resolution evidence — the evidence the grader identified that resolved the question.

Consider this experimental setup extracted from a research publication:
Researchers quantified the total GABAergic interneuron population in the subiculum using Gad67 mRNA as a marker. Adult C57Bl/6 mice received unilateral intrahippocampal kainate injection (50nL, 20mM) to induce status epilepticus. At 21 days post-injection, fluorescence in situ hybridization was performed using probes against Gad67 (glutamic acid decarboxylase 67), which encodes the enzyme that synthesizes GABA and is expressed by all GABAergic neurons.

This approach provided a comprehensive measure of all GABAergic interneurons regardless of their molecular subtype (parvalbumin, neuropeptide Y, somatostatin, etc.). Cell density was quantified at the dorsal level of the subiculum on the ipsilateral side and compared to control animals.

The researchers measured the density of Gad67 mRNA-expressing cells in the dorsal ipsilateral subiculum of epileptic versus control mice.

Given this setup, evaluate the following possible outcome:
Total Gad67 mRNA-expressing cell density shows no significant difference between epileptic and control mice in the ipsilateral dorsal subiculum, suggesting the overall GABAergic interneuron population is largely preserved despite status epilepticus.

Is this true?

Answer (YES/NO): NO